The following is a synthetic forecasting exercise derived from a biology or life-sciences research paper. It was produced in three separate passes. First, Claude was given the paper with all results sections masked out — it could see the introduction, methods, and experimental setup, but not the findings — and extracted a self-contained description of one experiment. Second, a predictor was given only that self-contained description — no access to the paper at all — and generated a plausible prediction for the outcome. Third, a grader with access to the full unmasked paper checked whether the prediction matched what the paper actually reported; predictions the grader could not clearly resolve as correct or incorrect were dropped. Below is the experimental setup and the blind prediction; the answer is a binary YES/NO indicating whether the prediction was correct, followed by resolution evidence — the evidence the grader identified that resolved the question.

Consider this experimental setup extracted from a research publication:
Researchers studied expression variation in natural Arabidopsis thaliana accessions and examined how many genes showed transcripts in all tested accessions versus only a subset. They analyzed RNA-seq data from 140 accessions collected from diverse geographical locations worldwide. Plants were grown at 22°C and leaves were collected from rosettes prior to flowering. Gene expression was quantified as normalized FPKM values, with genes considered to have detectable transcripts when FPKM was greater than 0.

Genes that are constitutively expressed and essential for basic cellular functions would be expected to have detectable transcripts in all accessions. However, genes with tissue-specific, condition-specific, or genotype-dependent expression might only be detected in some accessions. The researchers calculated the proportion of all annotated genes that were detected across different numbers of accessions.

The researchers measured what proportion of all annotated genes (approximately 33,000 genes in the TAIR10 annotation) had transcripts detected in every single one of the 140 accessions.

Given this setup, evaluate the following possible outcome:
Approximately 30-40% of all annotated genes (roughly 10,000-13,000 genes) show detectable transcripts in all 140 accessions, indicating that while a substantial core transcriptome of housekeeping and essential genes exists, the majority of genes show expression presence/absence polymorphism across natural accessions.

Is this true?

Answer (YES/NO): NO